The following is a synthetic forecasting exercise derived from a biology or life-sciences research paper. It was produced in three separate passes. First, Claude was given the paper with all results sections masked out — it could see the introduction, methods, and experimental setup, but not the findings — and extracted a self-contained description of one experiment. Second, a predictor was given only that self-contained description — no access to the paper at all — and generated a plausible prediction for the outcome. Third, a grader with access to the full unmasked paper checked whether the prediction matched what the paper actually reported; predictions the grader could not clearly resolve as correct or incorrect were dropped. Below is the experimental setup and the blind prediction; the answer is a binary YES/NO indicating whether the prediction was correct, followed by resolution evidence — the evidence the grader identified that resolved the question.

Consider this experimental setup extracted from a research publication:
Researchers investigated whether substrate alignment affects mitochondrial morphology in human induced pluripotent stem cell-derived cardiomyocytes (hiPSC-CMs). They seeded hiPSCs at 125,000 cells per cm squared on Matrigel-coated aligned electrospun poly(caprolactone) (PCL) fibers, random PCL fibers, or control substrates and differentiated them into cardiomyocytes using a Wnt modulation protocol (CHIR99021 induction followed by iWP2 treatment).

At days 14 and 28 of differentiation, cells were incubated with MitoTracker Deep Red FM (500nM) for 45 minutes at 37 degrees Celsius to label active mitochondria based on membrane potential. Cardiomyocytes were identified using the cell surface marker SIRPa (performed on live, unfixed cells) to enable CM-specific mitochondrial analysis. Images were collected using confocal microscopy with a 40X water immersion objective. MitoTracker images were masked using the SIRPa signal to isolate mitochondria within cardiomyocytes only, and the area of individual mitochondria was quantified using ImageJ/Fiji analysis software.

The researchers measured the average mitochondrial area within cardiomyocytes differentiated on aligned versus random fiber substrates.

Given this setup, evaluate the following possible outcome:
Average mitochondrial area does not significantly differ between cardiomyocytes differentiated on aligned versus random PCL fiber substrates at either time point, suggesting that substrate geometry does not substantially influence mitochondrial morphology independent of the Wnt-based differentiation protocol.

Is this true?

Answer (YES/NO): NO